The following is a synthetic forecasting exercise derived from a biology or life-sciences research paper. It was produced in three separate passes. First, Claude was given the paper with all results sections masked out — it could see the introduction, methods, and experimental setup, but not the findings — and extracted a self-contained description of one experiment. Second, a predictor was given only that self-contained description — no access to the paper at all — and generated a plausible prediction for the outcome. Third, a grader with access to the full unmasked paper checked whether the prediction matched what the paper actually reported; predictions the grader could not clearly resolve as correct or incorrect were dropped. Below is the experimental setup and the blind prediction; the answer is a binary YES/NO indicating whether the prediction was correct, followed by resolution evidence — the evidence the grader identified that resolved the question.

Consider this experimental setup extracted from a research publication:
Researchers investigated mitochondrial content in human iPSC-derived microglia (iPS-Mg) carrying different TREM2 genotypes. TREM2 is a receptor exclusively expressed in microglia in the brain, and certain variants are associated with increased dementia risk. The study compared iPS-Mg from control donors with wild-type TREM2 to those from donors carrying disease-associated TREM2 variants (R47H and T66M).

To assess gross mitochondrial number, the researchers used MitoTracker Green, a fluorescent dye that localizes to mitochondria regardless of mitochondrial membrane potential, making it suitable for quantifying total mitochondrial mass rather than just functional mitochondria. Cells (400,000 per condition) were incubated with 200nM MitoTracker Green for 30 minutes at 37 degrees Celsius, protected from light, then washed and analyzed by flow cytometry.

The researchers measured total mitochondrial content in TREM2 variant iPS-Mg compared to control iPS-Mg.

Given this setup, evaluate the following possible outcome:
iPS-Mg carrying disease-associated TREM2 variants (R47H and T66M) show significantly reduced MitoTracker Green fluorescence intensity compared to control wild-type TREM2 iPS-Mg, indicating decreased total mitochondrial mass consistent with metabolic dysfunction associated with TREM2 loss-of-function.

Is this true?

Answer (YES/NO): NO